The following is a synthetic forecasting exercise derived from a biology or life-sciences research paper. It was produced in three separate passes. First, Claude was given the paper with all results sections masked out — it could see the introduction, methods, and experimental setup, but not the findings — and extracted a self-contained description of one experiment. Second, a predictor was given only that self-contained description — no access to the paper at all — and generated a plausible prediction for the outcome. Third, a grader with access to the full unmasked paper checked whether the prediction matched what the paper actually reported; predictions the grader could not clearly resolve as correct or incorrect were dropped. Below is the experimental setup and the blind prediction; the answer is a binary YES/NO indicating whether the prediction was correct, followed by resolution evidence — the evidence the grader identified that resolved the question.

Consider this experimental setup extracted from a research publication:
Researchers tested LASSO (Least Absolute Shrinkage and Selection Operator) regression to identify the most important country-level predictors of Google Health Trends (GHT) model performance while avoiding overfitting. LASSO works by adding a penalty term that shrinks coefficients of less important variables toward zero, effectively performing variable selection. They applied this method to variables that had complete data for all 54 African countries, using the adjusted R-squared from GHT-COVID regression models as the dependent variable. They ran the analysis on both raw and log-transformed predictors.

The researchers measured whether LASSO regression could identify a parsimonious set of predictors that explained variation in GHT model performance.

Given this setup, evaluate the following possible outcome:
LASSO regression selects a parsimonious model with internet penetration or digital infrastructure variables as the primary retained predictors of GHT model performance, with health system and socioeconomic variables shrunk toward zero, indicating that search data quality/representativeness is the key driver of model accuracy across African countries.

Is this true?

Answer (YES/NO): NO